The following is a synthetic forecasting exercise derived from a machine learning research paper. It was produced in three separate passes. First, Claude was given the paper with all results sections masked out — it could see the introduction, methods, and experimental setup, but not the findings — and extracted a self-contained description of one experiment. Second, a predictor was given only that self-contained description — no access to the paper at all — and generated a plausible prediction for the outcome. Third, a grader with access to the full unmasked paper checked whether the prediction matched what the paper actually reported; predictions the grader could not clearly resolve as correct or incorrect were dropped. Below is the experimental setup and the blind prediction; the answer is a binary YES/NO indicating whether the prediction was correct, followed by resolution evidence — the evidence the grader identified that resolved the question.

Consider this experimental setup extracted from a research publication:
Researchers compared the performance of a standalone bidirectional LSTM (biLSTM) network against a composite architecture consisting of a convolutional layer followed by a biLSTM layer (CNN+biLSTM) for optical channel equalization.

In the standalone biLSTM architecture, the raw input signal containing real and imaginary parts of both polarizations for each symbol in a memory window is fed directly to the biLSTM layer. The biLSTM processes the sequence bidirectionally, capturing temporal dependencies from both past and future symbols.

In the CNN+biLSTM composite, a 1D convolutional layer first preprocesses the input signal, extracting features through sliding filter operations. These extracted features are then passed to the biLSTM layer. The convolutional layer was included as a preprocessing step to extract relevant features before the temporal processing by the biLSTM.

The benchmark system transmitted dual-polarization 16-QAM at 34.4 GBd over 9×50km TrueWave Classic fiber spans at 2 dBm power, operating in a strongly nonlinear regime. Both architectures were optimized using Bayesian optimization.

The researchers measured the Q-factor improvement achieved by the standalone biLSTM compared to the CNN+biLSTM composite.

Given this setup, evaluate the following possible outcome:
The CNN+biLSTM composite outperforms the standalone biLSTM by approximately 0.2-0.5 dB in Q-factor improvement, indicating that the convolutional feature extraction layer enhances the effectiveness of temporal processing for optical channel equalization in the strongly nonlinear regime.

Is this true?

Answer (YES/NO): NO